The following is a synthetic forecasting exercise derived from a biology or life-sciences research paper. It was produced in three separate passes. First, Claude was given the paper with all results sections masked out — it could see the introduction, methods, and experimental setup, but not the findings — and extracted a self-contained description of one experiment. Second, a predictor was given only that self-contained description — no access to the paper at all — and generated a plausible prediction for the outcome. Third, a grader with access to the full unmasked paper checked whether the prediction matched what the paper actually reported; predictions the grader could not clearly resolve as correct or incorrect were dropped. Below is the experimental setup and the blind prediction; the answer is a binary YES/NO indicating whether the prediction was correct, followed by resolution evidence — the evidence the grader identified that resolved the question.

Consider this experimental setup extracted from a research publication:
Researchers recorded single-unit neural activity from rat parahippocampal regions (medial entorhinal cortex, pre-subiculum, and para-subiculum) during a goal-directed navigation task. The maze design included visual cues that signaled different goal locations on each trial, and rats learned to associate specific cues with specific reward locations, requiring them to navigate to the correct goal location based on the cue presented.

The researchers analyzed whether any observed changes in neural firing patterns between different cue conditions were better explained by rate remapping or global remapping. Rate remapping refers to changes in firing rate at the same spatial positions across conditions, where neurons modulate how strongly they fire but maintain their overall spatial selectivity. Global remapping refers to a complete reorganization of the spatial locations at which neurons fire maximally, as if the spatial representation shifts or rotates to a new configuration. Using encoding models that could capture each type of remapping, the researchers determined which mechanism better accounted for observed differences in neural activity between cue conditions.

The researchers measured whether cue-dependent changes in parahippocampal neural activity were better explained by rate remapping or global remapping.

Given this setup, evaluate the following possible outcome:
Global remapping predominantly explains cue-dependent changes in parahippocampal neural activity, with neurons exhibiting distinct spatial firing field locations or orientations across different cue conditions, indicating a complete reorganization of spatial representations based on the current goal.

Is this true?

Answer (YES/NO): NO